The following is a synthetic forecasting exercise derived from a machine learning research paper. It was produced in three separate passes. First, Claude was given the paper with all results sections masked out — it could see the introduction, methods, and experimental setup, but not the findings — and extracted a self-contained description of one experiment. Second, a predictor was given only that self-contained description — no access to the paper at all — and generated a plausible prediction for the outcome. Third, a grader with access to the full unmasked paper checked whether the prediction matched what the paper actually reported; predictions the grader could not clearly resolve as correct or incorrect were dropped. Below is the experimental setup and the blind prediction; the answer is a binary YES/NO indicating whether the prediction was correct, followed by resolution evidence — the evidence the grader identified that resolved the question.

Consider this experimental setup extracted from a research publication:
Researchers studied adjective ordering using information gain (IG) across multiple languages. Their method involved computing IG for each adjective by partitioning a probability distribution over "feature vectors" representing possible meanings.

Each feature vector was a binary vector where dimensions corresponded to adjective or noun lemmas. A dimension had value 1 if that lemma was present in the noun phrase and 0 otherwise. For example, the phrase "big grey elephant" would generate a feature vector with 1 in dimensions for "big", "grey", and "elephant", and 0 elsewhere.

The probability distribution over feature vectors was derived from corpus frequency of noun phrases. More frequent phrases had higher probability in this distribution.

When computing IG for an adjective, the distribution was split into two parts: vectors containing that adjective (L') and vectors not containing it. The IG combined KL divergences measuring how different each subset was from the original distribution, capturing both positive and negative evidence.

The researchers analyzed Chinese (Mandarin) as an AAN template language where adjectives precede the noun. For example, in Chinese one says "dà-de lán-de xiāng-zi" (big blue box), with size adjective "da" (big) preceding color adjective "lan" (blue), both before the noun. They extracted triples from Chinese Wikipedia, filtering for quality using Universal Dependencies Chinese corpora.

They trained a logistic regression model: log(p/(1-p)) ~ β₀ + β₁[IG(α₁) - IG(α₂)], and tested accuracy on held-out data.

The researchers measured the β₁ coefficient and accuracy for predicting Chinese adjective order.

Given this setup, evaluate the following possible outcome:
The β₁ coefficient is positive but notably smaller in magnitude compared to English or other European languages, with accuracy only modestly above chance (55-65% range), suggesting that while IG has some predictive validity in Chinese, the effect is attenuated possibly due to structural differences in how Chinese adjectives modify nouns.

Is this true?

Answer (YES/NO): NO